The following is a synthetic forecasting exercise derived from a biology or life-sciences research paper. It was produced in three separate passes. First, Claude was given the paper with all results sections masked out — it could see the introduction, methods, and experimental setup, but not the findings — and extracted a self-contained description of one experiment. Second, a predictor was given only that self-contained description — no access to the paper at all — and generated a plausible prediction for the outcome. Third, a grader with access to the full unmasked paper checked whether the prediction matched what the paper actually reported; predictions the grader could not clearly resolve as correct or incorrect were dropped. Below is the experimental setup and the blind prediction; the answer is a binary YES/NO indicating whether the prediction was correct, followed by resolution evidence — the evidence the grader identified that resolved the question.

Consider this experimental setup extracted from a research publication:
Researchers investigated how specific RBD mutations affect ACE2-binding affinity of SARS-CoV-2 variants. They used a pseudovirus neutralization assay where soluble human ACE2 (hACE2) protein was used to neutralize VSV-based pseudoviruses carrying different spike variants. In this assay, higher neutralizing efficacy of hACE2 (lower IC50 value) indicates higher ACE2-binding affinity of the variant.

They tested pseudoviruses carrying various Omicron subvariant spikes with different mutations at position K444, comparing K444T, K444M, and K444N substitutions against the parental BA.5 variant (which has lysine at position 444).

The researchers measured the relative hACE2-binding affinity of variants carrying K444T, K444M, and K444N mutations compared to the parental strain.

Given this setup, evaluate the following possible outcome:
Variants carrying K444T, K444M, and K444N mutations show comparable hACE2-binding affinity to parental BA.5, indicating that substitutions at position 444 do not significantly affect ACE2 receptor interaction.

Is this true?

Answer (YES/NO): NO